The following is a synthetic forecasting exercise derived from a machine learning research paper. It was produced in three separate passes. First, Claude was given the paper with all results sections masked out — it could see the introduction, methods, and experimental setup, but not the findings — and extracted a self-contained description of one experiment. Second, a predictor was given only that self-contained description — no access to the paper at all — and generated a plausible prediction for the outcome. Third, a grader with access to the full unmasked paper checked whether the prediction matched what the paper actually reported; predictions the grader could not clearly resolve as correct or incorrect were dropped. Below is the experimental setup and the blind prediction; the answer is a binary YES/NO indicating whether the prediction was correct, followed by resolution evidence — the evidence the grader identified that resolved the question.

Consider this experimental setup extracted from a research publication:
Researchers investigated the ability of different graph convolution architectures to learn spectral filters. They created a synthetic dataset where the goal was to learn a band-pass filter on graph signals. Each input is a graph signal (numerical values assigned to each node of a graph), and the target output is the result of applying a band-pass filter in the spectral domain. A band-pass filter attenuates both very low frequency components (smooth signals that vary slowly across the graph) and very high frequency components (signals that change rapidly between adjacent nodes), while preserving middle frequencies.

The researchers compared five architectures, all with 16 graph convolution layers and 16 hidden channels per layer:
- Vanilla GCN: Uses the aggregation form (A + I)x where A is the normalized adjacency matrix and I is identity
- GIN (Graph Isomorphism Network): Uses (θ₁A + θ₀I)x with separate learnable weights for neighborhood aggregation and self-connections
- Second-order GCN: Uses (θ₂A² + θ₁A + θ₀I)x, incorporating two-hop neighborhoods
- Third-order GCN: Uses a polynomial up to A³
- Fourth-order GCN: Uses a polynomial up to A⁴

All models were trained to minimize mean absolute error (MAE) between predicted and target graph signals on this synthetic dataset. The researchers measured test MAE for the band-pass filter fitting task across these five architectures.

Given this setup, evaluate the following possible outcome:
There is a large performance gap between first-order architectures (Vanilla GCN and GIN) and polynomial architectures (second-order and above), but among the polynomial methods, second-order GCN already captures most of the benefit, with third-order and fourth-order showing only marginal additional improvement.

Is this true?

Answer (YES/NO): YES